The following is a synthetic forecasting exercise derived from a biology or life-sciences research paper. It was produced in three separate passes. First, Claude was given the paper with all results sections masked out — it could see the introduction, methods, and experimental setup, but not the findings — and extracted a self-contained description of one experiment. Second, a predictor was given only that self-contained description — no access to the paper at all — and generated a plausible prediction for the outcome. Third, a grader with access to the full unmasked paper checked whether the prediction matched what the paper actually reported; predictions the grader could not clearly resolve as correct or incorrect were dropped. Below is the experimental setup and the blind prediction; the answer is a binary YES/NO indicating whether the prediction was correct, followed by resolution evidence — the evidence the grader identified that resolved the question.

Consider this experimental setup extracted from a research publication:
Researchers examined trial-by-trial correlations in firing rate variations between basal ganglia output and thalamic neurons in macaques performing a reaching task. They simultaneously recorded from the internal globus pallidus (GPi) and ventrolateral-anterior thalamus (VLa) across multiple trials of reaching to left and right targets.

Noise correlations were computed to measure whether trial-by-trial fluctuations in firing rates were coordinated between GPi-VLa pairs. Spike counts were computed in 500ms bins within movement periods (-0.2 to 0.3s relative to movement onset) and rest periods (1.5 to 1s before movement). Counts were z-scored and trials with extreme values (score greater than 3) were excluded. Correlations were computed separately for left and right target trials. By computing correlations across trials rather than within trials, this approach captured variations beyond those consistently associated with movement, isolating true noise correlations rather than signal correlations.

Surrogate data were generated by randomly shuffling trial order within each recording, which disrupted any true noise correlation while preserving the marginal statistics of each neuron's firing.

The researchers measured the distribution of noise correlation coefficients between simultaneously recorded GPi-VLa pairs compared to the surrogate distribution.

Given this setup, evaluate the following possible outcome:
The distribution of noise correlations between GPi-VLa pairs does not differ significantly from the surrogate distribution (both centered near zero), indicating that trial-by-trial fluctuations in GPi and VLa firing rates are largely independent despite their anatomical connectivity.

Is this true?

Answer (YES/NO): YES